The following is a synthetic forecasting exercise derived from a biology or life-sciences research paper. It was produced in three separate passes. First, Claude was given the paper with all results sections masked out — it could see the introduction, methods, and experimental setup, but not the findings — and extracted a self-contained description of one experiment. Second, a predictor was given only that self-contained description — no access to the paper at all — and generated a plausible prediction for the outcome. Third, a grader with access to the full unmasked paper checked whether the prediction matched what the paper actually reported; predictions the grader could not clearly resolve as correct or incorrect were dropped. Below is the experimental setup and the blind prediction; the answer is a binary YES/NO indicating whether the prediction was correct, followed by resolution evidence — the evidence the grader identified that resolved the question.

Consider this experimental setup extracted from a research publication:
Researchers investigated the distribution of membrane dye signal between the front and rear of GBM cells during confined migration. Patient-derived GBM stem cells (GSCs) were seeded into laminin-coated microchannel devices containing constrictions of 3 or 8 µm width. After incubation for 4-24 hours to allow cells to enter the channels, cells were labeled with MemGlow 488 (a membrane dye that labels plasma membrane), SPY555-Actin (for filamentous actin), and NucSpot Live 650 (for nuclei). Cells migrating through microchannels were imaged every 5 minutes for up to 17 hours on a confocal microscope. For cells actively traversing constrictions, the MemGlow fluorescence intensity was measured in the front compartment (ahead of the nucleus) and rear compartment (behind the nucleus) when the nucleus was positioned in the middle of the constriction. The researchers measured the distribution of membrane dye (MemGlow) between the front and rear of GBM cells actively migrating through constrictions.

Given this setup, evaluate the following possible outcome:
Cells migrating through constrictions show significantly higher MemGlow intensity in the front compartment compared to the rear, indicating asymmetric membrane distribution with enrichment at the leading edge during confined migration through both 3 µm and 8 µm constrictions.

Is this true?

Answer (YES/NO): YES